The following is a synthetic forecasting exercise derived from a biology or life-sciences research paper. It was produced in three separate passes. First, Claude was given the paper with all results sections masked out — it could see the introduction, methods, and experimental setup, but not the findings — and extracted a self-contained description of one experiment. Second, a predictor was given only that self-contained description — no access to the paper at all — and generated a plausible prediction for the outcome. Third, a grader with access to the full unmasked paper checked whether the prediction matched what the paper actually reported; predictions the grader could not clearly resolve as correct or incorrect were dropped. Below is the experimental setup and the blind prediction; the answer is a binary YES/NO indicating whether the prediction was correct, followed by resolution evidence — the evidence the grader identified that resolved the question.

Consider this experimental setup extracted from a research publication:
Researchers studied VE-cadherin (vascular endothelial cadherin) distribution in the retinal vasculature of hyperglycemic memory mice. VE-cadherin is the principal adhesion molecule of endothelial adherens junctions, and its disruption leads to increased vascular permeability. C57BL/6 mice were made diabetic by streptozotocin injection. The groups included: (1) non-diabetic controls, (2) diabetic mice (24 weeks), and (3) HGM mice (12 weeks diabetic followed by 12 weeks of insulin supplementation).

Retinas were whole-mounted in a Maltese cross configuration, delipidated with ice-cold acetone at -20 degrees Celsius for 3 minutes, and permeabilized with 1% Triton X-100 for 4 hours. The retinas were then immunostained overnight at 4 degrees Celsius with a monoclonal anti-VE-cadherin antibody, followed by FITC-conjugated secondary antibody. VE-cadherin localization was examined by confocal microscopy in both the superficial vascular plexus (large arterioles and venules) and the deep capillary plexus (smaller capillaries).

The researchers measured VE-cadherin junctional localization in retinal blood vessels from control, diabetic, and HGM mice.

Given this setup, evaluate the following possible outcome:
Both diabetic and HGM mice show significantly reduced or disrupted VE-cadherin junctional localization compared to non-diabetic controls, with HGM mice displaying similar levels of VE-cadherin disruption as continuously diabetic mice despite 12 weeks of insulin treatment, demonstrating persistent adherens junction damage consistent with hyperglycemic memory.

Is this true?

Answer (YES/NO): YES